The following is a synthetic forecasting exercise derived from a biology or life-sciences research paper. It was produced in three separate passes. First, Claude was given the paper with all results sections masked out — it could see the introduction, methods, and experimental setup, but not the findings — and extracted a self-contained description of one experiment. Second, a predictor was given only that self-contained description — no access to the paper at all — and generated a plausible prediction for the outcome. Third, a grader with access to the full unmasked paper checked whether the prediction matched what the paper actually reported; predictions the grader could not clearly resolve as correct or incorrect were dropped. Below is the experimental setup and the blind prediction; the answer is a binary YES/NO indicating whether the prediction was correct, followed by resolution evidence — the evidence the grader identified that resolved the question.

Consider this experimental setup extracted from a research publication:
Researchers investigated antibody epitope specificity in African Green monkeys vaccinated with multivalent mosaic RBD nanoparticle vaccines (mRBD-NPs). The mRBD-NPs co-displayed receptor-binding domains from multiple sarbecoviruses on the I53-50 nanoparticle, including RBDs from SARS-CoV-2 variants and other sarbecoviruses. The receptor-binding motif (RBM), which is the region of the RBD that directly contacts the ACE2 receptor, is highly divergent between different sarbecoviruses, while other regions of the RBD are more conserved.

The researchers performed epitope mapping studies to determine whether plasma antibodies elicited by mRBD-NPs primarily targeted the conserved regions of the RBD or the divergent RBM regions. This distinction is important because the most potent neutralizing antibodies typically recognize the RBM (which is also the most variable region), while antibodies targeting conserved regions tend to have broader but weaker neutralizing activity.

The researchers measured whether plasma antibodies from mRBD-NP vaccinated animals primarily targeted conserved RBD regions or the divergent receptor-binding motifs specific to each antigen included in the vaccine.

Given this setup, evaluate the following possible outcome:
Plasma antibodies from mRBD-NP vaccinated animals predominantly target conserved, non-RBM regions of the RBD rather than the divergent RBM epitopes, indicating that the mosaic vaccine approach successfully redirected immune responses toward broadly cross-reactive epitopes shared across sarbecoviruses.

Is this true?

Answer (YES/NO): NO